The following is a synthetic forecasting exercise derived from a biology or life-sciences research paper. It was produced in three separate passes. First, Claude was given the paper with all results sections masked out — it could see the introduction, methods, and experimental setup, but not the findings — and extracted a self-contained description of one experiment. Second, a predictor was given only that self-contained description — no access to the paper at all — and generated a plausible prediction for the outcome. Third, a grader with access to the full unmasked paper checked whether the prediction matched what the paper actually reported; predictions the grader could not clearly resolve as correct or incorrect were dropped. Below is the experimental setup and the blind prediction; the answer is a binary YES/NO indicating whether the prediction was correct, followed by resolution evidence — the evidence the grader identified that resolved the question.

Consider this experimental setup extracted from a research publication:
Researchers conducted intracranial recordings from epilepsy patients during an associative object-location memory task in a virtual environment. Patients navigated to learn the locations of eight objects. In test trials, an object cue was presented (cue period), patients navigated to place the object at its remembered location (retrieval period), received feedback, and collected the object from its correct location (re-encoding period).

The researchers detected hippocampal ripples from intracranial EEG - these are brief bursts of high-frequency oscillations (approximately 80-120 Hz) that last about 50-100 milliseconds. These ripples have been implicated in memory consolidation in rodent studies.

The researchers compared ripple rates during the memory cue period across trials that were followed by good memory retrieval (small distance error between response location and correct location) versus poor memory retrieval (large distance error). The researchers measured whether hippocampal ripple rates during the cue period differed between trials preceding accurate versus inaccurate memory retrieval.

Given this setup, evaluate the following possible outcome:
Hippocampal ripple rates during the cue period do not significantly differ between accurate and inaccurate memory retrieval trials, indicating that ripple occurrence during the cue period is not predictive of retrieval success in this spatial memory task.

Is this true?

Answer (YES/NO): NO